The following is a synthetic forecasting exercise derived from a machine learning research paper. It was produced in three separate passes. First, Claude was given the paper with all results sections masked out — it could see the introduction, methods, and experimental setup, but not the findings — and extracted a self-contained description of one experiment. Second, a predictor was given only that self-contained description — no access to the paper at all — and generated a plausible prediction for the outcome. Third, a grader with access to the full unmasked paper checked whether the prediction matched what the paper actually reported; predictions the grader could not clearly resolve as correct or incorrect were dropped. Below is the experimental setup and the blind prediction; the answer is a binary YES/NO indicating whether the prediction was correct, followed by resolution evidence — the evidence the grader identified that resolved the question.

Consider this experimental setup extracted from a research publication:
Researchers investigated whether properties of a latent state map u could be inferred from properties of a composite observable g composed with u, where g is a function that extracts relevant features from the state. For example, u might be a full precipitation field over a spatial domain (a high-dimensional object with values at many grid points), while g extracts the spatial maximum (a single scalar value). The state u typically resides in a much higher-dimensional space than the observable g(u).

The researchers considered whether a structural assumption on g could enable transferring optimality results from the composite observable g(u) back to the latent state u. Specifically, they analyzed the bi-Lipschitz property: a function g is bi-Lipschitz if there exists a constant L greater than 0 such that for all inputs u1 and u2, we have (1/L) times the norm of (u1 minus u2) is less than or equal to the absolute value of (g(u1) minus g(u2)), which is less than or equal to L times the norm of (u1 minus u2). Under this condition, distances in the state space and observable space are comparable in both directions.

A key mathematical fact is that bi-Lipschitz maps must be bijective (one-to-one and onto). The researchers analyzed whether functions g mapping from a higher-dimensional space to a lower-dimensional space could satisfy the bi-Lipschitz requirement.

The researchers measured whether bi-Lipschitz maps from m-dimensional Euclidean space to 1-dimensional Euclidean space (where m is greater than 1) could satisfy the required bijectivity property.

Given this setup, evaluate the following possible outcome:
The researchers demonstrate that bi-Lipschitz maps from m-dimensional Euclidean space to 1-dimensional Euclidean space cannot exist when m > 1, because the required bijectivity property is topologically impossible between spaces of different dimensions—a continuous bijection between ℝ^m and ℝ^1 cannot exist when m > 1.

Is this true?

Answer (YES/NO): YES